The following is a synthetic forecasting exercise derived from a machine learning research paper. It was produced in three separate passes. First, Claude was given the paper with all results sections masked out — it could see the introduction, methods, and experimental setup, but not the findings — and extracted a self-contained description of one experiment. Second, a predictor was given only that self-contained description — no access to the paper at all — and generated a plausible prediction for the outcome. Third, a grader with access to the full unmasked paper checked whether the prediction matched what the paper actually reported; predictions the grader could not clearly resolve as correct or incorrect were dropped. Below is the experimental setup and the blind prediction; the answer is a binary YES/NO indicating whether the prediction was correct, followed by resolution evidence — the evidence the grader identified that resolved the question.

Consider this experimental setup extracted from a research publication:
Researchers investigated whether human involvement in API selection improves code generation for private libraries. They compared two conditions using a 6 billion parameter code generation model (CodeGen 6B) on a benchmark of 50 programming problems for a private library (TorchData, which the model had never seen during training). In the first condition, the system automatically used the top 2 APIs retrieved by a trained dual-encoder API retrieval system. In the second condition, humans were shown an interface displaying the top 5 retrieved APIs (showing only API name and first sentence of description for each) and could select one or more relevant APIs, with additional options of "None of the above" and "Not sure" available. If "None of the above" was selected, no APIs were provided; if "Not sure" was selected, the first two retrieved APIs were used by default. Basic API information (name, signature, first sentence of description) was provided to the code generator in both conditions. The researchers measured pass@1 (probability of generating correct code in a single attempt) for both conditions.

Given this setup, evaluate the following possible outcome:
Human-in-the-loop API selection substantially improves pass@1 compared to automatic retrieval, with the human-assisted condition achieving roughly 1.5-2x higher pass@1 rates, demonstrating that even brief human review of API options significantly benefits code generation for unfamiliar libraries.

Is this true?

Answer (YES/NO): NO